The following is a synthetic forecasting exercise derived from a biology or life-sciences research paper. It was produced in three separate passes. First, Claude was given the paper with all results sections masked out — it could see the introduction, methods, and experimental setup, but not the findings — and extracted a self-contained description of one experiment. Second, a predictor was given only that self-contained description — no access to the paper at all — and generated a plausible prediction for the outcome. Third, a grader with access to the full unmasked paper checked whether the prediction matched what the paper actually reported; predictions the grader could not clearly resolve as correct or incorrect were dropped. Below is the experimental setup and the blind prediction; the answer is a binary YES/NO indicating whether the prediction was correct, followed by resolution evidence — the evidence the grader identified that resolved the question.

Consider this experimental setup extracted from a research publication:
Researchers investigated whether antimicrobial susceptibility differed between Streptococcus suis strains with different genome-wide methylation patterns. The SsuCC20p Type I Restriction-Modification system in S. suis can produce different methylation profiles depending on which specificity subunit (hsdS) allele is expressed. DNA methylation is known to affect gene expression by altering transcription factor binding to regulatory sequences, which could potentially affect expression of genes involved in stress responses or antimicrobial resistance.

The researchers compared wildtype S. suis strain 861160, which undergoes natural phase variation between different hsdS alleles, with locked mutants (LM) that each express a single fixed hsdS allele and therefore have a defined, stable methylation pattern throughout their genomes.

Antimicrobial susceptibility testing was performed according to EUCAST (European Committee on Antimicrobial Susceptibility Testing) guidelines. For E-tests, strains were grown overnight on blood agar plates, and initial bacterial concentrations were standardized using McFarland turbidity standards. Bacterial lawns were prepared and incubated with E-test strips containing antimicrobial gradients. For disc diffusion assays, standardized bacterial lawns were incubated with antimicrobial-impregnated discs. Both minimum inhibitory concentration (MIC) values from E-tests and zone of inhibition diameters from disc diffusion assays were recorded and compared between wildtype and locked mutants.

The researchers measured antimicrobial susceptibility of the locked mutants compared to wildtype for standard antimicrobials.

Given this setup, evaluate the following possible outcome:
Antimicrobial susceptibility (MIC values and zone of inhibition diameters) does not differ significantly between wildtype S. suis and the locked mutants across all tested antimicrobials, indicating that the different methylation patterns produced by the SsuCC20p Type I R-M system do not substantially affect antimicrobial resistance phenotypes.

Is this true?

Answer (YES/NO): YES